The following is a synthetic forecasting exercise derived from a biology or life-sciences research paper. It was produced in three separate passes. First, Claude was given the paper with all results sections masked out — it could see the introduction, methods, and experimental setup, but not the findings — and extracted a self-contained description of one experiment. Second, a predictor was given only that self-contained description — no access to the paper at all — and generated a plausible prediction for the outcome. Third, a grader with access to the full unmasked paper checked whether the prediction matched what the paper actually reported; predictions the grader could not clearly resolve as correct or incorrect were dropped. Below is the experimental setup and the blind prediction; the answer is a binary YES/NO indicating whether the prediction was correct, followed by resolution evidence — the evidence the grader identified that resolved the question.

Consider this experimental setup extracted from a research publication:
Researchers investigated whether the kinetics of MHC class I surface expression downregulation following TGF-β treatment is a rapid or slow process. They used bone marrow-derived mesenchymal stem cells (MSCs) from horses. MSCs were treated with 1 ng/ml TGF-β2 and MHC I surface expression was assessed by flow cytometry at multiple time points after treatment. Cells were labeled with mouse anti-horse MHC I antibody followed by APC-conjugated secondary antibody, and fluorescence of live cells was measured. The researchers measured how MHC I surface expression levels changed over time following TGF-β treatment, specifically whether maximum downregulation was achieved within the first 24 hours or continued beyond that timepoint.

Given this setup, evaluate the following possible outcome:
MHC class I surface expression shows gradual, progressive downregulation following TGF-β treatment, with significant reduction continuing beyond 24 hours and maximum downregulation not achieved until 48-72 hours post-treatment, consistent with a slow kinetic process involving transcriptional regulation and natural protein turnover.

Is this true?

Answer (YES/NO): YES